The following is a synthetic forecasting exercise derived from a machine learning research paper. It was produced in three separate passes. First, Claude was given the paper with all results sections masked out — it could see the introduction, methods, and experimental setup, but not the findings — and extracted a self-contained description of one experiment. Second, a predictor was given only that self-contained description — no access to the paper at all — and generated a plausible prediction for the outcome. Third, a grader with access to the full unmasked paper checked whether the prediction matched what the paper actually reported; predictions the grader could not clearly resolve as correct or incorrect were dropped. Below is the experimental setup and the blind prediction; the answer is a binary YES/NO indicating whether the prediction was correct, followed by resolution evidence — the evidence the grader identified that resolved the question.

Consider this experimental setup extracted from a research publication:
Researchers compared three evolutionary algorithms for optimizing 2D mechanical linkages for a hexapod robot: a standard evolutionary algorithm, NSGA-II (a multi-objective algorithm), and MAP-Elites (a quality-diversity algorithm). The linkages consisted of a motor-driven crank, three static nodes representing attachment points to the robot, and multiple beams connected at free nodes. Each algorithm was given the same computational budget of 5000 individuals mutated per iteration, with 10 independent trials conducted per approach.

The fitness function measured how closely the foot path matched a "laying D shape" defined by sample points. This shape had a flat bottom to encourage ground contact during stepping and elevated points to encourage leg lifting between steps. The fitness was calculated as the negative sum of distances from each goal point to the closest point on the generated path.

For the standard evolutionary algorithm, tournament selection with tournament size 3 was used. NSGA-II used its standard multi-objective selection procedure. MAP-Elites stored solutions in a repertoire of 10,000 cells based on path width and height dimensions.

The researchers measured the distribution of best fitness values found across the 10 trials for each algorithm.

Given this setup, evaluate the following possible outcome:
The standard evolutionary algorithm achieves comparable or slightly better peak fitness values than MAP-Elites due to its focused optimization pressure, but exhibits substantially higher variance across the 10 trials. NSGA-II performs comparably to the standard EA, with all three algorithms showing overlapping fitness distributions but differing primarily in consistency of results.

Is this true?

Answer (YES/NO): NO